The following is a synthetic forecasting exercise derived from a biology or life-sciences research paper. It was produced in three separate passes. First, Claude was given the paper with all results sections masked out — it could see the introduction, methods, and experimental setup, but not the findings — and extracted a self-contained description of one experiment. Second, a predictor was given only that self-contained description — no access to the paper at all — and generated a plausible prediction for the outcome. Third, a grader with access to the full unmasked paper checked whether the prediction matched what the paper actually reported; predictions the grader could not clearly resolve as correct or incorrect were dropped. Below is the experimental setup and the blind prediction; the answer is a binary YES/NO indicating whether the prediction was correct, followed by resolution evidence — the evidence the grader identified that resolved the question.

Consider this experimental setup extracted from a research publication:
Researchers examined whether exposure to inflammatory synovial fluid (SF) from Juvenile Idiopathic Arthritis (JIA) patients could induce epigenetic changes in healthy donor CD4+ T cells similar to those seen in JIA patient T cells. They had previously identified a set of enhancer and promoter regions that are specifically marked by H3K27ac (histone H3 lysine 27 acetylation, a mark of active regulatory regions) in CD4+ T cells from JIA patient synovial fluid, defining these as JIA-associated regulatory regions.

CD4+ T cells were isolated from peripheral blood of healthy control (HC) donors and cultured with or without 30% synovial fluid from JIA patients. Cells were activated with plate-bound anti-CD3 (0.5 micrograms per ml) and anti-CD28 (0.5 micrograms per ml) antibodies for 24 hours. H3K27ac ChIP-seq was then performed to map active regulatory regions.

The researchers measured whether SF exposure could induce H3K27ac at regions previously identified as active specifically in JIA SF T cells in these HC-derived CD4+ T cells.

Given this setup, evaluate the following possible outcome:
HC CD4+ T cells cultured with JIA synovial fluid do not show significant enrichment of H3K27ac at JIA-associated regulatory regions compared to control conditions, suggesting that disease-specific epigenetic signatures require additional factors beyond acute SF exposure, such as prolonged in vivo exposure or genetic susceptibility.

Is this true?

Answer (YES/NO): NO